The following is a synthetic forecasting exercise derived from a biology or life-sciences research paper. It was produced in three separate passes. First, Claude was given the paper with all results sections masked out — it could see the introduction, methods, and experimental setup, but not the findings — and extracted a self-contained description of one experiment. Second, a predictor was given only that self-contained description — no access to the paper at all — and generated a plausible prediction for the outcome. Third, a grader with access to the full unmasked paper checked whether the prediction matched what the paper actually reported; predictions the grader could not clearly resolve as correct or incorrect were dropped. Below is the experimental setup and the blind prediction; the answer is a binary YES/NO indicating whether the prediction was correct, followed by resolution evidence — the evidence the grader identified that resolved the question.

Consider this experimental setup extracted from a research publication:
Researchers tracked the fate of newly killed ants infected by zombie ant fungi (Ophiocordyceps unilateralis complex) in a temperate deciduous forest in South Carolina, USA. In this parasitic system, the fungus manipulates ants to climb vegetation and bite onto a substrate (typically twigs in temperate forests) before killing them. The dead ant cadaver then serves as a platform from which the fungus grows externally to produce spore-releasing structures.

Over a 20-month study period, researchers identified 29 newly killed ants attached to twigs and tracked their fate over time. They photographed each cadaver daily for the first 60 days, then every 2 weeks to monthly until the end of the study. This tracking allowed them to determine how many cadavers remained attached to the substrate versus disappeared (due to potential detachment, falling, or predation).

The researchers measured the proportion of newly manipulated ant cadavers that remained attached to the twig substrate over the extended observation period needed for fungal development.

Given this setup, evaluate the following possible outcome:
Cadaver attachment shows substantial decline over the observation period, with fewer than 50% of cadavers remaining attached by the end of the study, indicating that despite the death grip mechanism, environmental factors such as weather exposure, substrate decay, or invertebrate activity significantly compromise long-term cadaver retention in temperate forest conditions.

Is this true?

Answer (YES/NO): NO